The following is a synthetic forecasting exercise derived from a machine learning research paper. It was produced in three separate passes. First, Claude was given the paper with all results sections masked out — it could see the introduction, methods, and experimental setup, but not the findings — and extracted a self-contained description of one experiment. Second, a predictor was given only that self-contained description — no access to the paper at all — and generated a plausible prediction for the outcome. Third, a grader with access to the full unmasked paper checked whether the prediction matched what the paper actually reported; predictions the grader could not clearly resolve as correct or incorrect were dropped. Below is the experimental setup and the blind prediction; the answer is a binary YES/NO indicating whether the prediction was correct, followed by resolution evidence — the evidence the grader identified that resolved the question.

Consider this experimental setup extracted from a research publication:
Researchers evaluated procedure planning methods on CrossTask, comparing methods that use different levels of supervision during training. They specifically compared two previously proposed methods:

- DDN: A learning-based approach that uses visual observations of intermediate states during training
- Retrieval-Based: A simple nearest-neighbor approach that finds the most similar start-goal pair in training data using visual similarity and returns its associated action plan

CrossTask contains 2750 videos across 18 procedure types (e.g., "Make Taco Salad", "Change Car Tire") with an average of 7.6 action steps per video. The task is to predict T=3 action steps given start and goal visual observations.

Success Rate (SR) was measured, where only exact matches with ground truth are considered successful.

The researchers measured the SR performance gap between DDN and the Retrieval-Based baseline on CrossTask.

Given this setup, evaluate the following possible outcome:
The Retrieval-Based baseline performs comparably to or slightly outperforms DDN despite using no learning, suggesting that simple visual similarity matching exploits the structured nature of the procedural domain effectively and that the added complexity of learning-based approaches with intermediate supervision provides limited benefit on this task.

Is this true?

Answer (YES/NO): NO